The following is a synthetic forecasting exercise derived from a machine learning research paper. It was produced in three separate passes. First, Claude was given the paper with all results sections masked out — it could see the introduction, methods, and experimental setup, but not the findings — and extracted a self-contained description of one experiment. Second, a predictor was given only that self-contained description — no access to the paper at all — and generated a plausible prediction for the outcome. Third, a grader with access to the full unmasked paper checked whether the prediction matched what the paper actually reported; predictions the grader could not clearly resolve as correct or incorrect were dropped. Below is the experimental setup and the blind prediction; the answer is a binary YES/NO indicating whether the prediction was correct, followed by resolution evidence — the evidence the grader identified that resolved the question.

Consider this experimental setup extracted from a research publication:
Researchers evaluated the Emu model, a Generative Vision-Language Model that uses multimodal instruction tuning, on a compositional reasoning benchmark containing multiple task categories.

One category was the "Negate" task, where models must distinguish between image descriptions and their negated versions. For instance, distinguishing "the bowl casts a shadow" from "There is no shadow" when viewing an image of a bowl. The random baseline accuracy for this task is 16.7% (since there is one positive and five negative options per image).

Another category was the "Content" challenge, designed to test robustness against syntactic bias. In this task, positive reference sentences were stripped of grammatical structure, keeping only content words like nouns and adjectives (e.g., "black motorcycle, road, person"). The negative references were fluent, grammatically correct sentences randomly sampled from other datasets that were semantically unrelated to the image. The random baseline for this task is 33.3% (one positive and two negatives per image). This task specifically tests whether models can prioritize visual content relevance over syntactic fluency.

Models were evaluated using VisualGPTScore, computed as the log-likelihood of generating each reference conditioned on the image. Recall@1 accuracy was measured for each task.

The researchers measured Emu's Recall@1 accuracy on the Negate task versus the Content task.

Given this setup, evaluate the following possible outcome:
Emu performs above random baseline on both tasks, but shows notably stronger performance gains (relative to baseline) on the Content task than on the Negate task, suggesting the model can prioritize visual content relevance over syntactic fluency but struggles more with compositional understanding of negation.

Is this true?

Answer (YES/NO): NO